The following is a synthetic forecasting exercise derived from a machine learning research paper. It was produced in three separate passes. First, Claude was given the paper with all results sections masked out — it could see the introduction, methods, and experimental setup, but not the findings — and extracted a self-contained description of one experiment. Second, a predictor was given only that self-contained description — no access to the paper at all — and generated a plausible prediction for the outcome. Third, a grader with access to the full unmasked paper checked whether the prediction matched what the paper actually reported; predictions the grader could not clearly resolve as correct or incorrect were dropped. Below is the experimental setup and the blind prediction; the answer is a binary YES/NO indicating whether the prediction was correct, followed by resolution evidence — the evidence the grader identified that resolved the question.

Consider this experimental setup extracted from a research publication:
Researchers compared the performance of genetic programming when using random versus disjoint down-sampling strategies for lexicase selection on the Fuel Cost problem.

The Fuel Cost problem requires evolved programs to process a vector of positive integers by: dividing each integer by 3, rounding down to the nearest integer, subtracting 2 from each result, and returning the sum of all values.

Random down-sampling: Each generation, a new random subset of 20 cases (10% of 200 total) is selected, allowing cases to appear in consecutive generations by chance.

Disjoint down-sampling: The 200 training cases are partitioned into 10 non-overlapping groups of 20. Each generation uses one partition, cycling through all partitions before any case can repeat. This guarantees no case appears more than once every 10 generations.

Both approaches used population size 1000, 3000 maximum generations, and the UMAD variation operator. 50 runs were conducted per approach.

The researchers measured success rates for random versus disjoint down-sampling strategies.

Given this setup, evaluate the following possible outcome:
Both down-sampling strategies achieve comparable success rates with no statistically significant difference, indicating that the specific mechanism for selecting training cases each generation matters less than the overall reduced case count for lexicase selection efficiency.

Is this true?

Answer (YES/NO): YES